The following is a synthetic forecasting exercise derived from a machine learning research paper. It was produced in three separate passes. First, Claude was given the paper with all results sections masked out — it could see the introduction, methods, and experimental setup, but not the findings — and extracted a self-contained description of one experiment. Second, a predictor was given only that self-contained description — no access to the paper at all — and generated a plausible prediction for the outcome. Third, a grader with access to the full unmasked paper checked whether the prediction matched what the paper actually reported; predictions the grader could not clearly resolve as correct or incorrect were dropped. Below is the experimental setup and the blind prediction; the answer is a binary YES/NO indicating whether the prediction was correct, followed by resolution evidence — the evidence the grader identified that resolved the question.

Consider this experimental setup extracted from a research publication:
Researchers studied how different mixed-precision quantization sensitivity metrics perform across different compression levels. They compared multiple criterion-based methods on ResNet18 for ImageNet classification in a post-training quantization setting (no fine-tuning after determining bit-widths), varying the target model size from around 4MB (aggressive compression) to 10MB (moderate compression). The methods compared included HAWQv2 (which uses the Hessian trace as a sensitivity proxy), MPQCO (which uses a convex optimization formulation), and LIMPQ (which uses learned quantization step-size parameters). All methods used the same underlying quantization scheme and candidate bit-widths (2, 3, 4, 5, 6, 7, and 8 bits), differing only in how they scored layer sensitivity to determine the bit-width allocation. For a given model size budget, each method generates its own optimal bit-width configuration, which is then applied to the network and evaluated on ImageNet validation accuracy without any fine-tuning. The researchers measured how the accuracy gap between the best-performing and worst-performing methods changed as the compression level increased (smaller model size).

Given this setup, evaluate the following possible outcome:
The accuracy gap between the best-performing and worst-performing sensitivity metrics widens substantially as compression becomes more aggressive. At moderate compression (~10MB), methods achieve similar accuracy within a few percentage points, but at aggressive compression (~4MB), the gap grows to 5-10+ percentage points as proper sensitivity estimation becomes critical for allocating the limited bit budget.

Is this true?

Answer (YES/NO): YES